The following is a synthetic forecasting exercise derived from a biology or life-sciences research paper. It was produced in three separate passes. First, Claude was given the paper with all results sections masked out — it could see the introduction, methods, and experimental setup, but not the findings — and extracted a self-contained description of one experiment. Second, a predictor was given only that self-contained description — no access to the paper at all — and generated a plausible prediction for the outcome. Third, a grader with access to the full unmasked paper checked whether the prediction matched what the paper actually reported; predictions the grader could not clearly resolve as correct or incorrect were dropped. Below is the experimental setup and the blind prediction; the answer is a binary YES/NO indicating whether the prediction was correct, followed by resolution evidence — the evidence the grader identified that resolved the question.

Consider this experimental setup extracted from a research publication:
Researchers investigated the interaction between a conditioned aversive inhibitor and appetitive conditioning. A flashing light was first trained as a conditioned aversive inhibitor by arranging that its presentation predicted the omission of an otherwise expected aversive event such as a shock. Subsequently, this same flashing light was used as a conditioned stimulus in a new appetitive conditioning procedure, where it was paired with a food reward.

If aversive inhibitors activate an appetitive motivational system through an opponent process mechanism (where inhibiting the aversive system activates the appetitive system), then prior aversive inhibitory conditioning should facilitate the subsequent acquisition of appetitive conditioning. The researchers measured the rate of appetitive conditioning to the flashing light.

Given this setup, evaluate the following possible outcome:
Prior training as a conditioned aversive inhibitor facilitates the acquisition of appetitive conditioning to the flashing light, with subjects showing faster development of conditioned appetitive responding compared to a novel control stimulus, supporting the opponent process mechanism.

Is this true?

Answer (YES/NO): YES